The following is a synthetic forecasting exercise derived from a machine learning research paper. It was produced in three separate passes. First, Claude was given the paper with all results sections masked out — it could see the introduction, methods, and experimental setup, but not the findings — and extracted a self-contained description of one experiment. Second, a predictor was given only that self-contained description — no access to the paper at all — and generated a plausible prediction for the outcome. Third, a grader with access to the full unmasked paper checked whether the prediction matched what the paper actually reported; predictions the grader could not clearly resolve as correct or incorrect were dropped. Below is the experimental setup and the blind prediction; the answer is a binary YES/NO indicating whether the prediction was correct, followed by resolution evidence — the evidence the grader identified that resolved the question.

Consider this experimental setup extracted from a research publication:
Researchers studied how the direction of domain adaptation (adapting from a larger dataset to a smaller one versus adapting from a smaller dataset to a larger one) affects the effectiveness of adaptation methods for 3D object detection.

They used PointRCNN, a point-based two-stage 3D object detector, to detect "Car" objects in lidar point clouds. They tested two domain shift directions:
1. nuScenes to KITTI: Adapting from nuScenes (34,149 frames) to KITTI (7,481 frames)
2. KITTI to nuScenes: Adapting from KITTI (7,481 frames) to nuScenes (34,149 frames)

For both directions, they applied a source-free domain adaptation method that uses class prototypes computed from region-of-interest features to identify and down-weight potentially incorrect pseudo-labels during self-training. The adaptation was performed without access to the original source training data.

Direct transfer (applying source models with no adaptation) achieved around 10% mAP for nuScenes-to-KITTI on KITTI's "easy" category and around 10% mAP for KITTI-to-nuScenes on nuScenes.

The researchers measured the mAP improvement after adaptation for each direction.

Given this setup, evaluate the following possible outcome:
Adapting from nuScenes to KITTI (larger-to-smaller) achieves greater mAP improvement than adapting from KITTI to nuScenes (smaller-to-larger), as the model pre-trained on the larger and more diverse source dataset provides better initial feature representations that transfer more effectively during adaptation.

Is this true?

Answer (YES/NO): YES